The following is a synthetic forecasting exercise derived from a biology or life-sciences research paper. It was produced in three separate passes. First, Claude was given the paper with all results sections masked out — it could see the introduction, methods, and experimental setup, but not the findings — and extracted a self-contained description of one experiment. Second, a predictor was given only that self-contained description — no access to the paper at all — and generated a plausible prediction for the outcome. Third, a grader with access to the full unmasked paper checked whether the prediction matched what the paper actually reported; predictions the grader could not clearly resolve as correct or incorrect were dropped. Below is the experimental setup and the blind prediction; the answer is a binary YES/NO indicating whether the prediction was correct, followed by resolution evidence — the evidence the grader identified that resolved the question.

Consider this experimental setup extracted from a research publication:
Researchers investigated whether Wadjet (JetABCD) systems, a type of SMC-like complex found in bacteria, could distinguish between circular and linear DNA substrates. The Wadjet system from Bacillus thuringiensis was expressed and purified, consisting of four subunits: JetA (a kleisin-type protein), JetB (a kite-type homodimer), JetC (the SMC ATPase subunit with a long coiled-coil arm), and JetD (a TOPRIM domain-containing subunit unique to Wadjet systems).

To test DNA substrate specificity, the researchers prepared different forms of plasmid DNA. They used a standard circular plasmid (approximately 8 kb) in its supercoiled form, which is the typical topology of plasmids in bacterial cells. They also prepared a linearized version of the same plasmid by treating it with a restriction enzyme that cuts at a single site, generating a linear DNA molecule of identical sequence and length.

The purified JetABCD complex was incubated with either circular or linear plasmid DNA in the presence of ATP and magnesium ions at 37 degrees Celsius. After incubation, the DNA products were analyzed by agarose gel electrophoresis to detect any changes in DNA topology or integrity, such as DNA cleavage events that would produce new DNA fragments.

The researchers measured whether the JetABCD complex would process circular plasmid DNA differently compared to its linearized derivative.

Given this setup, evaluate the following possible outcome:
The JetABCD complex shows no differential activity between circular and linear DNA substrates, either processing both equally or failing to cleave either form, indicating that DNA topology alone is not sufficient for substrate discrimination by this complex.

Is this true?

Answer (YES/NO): NO